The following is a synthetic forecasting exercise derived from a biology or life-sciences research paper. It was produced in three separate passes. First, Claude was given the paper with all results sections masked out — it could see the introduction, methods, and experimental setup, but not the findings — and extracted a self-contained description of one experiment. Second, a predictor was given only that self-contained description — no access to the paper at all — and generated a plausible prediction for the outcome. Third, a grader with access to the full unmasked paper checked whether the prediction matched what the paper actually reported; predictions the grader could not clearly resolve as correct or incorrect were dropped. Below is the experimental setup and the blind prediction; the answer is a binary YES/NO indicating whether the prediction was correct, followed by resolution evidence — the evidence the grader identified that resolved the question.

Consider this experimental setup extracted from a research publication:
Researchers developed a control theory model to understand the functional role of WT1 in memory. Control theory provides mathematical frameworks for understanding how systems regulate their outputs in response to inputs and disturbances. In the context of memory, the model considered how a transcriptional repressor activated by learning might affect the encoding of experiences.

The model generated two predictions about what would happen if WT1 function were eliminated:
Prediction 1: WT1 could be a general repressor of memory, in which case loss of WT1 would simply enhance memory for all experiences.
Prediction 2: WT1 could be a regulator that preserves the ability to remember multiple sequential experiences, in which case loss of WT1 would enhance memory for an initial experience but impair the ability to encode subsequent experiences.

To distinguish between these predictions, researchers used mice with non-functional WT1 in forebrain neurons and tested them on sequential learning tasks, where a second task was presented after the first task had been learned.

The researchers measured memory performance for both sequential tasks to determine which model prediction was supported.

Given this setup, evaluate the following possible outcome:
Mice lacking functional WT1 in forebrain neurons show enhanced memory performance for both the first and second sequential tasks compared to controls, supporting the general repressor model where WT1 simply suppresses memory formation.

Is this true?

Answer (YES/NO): NO